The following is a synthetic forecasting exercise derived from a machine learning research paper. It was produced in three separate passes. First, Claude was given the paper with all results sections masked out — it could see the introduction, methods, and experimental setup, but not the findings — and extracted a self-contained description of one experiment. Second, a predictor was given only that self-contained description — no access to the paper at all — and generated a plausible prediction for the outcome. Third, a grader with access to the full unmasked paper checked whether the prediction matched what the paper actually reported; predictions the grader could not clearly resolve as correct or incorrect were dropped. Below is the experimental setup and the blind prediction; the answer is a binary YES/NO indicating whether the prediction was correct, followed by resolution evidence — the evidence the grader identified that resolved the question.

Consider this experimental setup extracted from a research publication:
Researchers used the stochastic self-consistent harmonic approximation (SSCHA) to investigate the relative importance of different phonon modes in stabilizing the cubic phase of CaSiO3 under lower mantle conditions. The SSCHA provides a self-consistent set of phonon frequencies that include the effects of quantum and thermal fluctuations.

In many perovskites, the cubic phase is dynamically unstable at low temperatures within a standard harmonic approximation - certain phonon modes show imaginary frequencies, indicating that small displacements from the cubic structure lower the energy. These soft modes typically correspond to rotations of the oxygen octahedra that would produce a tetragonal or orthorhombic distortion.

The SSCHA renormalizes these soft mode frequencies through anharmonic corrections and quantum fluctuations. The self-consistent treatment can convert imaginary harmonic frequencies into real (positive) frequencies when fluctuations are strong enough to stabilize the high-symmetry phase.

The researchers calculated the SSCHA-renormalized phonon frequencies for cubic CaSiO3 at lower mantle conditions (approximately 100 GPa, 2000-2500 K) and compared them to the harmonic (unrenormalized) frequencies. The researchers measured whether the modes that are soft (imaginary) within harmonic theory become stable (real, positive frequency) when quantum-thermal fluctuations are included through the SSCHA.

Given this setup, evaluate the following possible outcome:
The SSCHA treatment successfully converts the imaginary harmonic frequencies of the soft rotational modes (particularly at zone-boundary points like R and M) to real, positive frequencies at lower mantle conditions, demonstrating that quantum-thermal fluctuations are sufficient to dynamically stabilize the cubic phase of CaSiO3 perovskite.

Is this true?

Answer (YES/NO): YES